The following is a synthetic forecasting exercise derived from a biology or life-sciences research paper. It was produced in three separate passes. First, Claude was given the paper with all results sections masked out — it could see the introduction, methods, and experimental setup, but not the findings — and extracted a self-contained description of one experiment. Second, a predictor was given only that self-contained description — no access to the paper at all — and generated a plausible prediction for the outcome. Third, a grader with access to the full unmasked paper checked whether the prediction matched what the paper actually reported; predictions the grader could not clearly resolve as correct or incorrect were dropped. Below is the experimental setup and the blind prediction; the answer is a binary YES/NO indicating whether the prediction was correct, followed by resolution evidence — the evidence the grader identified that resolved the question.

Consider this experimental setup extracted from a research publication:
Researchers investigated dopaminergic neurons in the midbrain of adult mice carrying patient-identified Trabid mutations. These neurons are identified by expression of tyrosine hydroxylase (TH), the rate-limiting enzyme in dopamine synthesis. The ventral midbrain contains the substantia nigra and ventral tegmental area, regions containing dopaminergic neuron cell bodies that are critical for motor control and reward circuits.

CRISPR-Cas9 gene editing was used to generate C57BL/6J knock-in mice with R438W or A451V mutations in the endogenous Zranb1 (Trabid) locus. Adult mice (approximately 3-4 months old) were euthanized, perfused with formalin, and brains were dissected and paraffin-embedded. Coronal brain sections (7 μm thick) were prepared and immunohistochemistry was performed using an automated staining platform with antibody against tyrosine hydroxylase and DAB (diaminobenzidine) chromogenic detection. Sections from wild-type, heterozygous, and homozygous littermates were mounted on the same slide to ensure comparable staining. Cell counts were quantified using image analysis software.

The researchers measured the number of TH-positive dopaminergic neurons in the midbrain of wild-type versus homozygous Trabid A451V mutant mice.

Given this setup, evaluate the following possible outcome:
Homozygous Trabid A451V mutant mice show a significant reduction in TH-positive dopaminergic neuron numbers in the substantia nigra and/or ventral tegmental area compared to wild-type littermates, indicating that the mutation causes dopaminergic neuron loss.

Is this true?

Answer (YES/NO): YES